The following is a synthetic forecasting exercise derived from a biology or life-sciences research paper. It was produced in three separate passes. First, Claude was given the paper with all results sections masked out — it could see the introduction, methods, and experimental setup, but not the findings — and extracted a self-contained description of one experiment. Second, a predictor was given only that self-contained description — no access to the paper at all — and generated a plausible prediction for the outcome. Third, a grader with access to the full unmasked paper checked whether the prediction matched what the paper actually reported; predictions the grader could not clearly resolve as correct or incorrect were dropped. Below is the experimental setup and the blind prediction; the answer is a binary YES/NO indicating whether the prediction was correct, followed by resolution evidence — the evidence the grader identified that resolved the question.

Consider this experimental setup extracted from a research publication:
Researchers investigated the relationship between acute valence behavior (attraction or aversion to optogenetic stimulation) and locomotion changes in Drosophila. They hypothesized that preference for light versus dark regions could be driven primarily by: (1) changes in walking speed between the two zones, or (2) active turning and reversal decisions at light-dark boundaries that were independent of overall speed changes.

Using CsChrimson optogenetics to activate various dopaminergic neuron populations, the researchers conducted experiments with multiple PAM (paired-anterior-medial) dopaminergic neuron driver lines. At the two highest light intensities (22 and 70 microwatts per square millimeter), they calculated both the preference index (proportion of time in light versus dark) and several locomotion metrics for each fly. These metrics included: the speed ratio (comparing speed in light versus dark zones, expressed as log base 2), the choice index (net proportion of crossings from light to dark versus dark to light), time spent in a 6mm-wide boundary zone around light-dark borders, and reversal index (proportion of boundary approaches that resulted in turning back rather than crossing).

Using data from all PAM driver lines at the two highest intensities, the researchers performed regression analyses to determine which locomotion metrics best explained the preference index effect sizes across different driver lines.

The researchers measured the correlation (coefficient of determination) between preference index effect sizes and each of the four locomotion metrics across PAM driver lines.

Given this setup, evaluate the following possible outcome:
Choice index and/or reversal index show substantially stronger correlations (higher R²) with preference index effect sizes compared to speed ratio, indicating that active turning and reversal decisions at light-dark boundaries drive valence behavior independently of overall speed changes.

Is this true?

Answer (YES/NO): NO